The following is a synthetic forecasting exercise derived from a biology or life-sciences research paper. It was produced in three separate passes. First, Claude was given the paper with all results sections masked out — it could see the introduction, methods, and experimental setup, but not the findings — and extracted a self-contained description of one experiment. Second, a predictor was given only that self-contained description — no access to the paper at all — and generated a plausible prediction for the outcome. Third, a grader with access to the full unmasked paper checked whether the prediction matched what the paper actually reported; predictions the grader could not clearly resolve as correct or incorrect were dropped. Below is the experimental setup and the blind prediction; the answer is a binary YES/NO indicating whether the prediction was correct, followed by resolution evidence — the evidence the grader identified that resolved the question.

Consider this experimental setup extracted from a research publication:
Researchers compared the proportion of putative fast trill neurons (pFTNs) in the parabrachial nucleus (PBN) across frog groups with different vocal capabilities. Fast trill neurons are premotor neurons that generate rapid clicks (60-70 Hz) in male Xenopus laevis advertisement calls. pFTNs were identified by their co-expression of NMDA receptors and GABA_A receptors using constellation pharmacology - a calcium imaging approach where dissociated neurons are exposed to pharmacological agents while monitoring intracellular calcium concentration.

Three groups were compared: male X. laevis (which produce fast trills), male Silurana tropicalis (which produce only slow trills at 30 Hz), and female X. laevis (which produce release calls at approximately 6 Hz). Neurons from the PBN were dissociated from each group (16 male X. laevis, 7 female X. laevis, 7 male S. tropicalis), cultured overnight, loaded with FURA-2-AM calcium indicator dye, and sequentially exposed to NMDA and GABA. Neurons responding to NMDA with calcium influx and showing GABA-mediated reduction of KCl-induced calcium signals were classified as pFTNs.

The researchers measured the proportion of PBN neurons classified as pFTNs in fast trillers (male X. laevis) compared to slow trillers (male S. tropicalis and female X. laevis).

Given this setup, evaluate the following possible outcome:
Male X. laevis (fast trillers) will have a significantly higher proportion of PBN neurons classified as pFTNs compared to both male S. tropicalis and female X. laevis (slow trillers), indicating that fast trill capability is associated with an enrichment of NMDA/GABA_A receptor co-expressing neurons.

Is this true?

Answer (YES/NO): NO